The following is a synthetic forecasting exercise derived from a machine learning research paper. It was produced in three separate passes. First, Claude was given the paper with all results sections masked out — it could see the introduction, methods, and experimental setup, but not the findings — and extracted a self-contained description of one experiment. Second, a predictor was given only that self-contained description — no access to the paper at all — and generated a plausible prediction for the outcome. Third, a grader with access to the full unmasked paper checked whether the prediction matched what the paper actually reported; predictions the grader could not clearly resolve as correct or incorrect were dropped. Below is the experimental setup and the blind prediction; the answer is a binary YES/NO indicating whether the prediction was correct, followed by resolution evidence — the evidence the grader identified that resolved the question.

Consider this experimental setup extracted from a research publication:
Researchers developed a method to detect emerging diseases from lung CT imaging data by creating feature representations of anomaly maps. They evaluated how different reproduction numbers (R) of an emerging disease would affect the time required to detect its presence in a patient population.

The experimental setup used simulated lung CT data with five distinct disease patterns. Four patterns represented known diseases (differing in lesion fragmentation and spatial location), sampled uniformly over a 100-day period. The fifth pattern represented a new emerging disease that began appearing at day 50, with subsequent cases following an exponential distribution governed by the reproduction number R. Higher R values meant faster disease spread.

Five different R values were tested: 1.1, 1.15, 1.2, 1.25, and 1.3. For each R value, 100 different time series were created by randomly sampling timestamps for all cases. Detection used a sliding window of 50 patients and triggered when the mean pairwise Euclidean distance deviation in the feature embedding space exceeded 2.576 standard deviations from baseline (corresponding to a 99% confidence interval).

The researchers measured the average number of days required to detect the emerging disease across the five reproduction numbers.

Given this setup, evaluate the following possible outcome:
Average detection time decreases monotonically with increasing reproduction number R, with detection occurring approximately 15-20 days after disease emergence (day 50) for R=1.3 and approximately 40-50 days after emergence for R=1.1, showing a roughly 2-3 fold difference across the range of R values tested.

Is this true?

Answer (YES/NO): NO